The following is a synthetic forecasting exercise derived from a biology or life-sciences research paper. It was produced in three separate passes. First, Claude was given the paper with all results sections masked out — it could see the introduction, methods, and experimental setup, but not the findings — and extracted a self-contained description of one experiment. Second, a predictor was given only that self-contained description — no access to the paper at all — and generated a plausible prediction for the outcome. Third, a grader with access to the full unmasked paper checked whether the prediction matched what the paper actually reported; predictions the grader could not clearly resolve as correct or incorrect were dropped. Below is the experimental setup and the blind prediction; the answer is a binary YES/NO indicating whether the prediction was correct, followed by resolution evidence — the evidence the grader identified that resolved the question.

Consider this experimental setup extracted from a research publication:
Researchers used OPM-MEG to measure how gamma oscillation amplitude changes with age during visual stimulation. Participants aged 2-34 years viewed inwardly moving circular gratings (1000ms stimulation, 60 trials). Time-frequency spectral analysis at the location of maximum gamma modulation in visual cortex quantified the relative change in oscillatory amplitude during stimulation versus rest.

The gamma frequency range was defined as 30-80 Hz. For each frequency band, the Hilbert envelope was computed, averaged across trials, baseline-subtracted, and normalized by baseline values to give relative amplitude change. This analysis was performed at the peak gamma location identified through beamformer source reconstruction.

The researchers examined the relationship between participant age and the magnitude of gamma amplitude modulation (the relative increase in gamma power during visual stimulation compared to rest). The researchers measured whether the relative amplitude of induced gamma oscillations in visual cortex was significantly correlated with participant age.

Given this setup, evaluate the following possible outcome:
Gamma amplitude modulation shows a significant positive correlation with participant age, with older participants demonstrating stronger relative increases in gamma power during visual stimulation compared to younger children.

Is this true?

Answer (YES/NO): YES